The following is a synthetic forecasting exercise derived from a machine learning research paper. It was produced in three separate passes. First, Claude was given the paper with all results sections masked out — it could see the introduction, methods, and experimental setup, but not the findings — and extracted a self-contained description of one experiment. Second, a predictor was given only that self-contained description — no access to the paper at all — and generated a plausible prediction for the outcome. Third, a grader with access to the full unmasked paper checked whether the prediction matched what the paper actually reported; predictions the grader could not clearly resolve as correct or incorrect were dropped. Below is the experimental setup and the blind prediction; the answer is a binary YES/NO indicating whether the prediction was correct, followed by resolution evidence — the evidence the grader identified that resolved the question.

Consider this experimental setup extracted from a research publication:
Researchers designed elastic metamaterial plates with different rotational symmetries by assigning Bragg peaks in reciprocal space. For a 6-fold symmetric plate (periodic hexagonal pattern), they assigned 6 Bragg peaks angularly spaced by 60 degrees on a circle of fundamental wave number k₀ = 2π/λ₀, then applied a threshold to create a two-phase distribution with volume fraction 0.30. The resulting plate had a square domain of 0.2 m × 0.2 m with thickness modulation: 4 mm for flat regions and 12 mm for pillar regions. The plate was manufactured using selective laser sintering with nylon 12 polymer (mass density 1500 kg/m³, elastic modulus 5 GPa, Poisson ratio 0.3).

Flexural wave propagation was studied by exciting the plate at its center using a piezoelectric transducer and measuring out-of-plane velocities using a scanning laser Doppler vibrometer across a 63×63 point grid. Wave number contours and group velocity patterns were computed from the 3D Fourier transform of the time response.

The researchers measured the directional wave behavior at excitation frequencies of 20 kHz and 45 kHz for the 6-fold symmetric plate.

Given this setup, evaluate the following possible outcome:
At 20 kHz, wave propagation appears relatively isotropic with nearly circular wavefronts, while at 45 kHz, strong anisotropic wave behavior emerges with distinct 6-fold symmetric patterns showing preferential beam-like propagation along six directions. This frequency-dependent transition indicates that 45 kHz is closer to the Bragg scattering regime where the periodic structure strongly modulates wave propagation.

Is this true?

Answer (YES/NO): NO